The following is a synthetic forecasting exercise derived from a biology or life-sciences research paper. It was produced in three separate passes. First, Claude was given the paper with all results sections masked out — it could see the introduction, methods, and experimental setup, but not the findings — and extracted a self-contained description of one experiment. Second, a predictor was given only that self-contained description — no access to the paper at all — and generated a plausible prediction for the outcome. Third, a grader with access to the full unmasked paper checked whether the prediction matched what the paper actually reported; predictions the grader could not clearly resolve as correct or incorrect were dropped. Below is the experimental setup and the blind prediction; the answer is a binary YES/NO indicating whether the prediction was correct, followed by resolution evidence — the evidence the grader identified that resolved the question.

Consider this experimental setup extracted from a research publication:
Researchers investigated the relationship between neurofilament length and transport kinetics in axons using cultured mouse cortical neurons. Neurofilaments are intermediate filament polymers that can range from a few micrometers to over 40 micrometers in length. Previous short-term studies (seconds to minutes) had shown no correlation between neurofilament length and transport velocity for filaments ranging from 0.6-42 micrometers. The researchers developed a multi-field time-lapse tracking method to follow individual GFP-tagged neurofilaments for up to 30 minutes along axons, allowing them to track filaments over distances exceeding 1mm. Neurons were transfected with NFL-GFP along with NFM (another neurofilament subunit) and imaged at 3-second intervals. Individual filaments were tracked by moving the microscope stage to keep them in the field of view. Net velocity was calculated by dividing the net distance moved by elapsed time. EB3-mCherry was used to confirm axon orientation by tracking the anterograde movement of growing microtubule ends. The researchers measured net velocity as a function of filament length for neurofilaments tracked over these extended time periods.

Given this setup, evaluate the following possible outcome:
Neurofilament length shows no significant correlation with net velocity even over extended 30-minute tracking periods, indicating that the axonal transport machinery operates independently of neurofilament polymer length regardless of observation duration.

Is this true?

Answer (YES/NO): NO